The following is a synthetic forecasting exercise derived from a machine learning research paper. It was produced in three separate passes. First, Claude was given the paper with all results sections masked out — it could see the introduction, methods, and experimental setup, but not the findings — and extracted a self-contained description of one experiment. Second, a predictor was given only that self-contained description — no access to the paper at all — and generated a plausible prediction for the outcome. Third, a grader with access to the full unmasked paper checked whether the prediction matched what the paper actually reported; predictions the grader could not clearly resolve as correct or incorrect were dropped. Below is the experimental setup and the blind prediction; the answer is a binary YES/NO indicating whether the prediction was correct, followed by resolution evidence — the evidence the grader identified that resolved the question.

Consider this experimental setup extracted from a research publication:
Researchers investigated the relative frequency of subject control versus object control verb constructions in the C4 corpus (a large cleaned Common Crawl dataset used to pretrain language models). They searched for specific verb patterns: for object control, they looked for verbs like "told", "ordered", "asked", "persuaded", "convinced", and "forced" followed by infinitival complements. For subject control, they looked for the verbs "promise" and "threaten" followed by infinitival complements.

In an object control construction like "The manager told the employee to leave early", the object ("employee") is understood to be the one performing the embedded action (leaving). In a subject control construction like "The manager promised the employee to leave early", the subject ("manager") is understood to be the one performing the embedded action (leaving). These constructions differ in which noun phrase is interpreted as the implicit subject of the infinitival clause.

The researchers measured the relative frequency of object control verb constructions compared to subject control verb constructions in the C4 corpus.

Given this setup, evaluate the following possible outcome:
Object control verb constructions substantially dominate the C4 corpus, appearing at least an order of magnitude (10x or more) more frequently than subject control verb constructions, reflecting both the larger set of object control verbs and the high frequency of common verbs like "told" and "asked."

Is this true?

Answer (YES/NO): YES